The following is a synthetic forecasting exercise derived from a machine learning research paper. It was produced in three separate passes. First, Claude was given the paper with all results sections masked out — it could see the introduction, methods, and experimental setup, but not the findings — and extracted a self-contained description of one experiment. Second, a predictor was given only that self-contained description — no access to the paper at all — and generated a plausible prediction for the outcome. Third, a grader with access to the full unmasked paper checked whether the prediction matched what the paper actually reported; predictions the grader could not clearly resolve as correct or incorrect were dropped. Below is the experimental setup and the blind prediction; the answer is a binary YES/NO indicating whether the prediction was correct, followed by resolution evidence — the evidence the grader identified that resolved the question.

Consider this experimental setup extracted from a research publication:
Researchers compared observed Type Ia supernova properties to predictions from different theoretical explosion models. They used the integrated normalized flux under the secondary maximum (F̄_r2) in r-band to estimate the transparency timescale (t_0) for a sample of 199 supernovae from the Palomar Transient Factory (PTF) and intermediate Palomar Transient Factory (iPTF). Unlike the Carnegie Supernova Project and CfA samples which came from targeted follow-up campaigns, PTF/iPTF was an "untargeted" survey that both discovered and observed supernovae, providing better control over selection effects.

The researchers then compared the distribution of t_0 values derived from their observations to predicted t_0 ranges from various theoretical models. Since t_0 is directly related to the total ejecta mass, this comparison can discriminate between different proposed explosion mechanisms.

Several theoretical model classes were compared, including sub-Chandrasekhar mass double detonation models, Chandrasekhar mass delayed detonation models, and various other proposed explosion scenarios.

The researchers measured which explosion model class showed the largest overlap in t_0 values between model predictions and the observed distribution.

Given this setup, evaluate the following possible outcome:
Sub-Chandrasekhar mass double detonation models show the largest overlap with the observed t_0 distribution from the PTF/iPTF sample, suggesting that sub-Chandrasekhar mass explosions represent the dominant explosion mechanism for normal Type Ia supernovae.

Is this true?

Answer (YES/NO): YES